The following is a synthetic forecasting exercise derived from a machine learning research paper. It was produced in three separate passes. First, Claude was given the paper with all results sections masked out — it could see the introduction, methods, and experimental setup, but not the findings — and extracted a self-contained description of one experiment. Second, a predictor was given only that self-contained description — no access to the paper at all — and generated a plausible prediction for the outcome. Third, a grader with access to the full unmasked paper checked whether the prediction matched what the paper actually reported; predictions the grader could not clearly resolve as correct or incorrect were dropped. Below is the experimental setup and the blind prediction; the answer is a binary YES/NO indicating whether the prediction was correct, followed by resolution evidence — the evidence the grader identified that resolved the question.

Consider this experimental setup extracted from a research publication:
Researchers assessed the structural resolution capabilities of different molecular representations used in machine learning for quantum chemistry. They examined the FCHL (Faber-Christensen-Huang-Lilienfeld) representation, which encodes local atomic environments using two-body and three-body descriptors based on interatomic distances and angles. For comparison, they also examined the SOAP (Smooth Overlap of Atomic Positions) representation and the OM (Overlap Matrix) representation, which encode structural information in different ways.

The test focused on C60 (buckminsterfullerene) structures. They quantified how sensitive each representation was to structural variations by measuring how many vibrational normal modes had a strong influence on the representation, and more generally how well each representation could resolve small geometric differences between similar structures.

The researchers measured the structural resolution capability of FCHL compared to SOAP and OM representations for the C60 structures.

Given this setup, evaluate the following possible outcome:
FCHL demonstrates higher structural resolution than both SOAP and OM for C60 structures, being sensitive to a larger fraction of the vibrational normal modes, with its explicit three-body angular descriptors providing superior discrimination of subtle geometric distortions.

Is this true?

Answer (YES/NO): NO